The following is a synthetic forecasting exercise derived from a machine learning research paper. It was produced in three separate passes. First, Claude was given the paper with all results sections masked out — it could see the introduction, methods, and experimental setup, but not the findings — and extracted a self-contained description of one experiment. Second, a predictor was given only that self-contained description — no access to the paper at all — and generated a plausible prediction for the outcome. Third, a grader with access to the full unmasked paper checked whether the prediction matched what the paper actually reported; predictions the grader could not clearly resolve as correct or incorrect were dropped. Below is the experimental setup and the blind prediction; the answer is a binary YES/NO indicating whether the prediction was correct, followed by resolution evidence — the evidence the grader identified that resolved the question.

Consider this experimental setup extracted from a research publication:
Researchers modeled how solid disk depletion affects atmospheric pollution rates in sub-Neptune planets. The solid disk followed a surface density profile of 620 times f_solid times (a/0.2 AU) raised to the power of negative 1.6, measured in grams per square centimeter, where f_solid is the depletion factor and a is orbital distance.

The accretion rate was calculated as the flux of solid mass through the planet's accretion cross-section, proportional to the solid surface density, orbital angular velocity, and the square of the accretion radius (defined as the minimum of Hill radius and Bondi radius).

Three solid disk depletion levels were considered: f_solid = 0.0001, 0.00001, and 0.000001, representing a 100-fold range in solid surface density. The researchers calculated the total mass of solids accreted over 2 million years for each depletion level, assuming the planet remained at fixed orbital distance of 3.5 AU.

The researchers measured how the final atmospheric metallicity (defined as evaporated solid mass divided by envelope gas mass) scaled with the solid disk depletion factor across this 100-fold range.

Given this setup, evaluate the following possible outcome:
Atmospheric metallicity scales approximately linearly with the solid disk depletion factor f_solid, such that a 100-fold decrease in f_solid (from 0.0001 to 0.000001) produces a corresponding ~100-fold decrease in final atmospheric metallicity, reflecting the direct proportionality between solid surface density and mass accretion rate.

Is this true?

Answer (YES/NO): YES